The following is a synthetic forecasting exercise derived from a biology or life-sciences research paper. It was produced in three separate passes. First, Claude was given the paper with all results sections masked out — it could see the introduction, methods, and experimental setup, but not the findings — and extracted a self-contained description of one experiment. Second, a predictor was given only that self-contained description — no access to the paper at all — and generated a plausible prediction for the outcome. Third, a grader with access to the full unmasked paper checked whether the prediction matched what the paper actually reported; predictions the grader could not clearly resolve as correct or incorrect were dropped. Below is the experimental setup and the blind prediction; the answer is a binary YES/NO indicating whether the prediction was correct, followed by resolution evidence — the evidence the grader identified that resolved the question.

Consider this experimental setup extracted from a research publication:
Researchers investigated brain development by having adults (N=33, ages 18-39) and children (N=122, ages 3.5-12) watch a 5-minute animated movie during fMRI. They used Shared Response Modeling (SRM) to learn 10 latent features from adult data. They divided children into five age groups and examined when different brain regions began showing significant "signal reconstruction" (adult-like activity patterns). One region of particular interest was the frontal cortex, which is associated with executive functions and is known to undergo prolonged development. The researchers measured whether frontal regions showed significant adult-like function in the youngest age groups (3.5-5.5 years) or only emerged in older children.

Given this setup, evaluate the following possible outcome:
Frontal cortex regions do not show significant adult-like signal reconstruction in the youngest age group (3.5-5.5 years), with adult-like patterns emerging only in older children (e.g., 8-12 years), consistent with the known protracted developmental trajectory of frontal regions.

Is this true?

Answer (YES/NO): NO